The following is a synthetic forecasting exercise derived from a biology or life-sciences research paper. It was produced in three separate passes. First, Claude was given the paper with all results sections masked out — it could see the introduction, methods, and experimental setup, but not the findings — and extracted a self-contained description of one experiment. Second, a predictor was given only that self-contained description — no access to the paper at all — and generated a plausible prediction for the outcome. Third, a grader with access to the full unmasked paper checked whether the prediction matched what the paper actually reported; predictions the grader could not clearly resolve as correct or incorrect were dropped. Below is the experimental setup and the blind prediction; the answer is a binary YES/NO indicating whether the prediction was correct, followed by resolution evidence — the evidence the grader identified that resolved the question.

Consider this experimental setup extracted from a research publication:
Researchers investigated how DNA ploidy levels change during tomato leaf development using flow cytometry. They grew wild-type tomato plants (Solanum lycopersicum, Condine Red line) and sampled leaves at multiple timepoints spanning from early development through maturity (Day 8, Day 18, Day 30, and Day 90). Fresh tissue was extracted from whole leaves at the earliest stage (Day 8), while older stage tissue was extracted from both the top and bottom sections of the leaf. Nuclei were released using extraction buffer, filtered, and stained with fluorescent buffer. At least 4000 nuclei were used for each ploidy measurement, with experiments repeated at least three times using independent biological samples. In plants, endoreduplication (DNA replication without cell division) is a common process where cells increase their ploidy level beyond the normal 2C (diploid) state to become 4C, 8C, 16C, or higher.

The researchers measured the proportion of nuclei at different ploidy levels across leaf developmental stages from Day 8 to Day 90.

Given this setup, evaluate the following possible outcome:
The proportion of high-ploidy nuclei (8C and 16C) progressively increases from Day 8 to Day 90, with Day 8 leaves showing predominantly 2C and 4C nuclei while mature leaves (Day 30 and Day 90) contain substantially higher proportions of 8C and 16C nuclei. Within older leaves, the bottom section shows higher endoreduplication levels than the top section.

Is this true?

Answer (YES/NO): NO